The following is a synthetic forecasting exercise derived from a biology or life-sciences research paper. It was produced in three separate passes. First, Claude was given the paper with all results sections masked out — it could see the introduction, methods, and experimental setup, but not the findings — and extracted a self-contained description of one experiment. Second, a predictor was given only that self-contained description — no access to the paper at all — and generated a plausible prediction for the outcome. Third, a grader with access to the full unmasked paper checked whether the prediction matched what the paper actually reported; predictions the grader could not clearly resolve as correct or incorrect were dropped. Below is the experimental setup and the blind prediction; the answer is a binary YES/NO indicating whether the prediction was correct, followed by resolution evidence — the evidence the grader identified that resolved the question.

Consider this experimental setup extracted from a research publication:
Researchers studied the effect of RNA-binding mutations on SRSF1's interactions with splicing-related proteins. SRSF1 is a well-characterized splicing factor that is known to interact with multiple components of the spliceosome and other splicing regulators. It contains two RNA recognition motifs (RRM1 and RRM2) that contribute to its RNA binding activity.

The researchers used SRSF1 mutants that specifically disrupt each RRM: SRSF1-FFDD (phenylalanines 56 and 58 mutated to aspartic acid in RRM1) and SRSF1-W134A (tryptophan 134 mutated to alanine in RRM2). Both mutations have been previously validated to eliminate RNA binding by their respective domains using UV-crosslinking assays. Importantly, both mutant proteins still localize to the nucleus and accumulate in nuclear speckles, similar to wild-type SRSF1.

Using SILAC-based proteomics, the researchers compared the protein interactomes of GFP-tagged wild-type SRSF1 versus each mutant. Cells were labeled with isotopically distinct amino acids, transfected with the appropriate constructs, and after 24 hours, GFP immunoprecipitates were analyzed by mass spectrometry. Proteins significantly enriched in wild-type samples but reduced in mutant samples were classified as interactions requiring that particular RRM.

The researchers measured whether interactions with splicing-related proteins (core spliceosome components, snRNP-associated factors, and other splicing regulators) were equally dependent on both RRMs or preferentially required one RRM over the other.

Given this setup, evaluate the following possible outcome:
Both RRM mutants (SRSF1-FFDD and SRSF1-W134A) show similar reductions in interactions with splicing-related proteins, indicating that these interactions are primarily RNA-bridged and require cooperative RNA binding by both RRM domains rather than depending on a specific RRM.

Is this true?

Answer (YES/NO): NO